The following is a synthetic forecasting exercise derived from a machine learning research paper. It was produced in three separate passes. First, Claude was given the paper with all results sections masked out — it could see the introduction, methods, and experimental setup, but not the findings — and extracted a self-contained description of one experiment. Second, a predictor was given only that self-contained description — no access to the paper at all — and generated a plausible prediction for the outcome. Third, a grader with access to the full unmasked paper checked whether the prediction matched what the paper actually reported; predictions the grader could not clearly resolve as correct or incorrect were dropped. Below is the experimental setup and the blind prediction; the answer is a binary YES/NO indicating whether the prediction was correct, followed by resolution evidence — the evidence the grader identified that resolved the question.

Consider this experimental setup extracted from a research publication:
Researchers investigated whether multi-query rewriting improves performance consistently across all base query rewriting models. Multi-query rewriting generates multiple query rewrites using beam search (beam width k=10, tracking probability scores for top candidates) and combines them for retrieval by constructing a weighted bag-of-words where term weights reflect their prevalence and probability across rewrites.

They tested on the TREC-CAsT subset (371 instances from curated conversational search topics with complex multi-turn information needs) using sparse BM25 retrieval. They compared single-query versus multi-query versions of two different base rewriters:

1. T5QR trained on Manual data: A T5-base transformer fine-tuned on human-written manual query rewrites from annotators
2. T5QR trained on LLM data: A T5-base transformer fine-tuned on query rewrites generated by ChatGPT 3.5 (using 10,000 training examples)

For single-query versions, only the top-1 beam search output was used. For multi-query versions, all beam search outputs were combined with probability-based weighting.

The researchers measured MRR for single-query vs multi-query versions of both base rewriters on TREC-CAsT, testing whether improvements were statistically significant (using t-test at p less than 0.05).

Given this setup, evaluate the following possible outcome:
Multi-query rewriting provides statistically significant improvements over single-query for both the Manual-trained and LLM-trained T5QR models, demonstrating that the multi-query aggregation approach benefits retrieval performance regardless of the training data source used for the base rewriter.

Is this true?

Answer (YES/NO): NO